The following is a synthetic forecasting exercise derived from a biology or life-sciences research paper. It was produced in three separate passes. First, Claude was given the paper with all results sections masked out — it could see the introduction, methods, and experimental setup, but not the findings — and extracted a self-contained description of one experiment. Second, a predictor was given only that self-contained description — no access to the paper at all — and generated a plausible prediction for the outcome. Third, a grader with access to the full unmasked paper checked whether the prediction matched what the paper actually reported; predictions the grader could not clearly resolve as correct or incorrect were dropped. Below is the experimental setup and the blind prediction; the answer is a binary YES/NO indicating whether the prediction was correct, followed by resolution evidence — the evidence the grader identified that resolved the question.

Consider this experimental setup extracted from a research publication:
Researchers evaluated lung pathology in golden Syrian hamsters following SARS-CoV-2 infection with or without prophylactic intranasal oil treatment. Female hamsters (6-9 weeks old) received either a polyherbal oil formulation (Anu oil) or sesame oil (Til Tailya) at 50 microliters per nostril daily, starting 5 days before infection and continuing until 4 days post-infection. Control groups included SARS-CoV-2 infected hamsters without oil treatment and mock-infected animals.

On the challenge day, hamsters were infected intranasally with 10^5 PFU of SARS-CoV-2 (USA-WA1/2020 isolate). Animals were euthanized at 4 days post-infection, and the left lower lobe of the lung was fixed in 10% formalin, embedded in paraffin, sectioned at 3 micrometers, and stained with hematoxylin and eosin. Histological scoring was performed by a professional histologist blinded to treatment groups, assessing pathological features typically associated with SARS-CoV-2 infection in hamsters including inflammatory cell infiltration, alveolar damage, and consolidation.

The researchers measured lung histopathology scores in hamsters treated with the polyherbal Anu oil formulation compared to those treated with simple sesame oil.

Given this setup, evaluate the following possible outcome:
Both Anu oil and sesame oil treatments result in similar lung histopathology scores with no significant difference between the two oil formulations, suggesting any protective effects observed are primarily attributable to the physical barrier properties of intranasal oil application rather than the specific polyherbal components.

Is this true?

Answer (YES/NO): NO